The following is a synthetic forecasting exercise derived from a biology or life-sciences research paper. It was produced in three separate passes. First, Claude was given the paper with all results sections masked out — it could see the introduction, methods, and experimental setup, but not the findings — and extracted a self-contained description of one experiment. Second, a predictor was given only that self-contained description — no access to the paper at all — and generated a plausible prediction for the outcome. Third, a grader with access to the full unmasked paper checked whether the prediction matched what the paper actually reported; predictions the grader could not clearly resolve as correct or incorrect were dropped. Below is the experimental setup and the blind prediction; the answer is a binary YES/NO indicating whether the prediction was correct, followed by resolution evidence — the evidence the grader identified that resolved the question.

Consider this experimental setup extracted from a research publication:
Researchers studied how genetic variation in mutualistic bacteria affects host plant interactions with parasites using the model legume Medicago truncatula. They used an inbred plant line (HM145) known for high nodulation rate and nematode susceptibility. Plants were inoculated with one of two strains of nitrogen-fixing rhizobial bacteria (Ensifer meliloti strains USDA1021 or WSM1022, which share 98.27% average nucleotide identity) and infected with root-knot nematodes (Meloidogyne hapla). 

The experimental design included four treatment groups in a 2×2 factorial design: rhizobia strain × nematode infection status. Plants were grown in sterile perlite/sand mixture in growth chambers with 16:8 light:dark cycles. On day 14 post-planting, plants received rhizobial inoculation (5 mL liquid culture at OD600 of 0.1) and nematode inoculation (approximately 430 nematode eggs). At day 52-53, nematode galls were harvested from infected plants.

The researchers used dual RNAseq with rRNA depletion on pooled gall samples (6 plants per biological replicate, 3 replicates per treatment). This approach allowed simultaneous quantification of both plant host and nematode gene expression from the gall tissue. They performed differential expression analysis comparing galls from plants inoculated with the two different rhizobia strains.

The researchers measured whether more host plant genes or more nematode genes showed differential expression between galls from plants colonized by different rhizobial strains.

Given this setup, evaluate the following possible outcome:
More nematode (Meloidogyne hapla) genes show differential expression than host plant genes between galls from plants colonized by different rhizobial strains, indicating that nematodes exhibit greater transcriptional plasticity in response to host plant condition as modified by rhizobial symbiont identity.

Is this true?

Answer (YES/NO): NO